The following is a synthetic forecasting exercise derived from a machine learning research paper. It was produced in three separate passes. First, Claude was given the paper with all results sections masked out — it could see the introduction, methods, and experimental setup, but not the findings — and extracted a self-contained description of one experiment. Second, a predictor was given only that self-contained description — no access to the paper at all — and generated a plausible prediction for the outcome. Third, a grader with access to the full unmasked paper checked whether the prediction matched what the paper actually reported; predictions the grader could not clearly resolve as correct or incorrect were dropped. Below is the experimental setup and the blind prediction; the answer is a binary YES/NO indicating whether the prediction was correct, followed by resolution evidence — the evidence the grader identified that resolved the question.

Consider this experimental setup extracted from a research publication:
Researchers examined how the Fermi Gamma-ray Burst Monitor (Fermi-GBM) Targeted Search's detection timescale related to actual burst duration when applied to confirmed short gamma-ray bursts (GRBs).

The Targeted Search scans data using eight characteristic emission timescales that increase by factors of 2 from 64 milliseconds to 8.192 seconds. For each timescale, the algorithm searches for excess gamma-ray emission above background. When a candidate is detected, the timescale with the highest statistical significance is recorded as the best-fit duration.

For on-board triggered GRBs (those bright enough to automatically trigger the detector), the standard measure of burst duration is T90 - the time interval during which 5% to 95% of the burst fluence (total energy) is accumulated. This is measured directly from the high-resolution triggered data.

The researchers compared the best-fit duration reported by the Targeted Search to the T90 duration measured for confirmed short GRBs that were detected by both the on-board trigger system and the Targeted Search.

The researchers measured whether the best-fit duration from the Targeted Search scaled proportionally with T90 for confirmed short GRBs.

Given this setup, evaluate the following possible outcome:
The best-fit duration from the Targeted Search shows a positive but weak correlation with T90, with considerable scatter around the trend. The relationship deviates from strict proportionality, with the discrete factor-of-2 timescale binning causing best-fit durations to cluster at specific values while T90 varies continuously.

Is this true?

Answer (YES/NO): NO